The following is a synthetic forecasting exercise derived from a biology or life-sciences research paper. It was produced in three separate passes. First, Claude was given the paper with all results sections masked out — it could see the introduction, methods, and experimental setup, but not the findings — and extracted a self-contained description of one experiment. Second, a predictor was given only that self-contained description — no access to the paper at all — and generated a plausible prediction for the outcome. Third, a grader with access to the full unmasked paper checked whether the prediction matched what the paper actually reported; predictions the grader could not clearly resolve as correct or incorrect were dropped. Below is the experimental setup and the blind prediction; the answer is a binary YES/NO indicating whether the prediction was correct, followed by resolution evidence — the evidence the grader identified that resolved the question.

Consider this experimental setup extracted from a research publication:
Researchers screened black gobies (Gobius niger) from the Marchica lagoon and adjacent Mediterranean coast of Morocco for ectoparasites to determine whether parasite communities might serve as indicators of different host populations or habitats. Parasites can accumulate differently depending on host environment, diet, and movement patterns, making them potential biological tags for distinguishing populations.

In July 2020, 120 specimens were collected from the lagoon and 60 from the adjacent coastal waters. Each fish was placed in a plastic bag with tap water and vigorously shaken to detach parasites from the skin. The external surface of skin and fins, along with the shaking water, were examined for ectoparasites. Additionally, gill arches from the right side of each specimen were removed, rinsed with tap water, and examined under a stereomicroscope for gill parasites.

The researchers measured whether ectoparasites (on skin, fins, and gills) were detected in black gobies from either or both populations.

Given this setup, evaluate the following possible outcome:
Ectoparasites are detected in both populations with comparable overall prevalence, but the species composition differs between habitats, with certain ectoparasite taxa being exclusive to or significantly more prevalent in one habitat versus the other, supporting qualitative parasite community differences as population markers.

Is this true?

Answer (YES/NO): NO